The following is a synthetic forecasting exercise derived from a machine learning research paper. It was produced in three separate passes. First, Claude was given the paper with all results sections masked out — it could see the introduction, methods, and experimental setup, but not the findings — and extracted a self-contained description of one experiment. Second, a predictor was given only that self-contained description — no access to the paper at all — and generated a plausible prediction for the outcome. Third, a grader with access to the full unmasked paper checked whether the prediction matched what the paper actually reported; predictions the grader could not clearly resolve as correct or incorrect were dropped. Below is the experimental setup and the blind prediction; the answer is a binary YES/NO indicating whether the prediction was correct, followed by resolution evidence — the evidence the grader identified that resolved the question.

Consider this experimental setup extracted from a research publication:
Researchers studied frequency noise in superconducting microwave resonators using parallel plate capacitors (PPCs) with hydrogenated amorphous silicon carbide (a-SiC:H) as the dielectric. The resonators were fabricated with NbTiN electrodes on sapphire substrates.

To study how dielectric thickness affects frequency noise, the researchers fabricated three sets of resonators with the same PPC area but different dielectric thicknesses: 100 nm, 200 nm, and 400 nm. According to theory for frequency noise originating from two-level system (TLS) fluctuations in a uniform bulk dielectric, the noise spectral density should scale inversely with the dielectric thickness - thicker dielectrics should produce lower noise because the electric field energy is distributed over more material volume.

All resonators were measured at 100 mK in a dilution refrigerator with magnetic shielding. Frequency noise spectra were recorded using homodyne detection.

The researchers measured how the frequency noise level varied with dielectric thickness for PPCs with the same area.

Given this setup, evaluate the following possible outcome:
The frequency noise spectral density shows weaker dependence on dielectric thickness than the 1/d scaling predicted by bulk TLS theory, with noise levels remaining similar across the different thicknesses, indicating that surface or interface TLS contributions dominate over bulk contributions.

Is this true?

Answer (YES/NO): NO